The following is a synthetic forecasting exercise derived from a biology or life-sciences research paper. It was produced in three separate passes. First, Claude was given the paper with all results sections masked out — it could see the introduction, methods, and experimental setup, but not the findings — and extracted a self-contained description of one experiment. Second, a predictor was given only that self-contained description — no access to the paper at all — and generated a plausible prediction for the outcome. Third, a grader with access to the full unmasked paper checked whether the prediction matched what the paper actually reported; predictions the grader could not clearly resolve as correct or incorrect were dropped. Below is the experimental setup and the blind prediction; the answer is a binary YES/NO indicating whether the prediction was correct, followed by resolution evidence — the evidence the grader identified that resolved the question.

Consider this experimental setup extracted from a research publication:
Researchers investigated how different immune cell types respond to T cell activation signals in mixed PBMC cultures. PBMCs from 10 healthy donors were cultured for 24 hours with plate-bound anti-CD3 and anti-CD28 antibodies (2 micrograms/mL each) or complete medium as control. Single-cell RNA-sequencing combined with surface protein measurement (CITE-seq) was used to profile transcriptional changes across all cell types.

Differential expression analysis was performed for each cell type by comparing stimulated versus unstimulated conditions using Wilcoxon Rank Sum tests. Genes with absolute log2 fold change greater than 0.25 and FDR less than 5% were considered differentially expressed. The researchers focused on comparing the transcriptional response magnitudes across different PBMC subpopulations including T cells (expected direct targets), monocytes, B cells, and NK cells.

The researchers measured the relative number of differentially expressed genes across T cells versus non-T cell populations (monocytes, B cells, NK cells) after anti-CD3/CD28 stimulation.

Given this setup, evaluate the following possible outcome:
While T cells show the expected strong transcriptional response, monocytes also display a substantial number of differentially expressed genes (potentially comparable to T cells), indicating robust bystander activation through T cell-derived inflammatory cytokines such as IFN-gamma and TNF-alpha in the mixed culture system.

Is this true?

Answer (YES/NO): NO